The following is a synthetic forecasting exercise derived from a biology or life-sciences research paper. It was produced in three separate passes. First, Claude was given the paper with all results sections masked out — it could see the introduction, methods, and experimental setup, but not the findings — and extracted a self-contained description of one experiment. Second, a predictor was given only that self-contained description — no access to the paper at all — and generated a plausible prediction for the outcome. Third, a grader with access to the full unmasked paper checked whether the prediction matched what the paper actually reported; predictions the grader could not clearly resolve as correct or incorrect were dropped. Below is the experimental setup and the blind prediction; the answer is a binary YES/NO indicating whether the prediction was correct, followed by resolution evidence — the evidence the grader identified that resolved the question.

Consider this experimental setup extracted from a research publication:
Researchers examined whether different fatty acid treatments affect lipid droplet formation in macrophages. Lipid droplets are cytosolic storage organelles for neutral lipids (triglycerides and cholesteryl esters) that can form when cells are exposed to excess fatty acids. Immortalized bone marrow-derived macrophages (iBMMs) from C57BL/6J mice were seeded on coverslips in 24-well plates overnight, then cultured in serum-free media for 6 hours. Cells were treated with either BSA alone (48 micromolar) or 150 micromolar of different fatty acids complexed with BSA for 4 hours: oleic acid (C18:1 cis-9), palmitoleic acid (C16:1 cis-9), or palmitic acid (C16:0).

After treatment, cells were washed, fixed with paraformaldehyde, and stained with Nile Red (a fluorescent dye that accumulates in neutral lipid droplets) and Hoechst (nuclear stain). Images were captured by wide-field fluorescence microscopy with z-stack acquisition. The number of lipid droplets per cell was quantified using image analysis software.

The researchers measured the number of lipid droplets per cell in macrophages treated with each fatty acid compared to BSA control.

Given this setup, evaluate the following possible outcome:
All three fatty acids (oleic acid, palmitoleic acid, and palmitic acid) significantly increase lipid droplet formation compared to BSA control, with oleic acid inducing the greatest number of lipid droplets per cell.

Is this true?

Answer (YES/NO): NO